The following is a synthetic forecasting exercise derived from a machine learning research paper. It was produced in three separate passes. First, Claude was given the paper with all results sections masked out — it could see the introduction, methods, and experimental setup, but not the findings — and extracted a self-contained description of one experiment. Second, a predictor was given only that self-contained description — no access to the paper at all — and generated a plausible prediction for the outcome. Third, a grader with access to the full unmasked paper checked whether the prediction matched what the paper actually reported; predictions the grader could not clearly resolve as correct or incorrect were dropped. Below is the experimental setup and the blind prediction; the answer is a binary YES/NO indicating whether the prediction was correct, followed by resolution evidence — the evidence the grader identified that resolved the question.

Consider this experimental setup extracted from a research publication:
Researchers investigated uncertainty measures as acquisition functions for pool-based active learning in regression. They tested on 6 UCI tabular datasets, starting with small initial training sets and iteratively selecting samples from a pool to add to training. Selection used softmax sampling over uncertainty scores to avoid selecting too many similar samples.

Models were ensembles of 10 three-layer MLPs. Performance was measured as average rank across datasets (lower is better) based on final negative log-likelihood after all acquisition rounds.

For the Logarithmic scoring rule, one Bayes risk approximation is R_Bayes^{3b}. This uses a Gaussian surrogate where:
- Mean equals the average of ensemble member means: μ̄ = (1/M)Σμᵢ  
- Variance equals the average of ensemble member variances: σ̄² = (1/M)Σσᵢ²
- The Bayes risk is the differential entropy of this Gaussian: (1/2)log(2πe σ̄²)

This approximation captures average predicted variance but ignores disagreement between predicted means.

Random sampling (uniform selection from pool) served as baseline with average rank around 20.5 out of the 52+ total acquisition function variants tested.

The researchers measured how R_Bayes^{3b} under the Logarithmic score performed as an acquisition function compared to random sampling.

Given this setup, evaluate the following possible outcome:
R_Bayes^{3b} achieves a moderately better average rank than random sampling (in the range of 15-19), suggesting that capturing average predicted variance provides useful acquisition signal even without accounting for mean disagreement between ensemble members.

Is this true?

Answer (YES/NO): NO